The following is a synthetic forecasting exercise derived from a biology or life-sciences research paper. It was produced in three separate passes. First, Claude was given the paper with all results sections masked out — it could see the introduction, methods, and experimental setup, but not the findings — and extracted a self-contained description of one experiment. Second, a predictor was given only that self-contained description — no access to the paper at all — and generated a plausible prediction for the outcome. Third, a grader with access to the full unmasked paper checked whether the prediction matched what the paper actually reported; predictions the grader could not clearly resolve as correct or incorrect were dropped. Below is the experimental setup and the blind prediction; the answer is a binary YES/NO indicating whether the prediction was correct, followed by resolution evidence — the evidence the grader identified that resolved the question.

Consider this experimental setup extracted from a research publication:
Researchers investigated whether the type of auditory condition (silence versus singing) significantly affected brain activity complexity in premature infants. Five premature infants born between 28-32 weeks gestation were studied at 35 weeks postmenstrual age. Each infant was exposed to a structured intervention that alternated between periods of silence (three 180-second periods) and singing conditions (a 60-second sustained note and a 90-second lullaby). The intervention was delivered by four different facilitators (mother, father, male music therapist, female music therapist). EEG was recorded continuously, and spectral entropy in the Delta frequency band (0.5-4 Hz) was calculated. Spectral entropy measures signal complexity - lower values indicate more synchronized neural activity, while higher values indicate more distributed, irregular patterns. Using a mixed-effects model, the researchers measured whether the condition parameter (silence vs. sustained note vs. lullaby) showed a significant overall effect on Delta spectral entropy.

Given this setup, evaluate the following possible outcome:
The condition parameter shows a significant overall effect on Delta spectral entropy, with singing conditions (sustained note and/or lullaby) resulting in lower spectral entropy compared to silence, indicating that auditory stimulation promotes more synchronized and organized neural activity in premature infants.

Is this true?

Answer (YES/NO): NO